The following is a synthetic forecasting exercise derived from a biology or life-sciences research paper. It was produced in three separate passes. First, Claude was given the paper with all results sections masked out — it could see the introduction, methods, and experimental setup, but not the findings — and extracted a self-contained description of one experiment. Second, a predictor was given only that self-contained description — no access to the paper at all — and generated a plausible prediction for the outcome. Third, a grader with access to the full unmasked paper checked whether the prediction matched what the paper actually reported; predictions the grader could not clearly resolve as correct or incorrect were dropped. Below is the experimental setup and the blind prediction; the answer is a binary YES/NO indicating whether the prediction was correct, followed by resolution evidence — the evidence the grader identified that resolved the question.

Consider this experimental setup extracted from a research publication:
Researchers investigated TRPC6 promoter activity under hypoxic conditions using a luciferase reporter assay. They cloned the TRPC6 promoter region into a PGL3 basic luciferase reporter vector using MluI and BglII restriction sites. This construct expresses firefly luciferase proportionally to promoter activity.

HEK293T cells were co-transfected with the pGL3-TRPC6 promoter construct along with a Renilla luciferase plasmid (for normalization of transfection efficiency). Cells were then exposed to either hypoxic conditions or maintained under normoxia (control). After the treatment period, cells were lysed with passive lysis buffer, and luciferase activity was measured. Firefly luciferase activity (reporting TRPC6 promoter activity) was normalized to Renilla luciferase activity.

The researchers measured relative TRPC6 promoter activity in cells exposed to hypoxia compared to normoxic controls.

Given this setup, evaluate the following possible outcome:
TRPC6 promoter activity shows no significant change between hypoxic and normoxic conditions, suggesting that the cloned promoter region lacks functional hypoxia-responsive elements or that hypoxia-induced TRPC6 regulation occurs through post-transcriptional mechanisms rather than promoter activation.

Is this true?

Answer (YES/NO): NO